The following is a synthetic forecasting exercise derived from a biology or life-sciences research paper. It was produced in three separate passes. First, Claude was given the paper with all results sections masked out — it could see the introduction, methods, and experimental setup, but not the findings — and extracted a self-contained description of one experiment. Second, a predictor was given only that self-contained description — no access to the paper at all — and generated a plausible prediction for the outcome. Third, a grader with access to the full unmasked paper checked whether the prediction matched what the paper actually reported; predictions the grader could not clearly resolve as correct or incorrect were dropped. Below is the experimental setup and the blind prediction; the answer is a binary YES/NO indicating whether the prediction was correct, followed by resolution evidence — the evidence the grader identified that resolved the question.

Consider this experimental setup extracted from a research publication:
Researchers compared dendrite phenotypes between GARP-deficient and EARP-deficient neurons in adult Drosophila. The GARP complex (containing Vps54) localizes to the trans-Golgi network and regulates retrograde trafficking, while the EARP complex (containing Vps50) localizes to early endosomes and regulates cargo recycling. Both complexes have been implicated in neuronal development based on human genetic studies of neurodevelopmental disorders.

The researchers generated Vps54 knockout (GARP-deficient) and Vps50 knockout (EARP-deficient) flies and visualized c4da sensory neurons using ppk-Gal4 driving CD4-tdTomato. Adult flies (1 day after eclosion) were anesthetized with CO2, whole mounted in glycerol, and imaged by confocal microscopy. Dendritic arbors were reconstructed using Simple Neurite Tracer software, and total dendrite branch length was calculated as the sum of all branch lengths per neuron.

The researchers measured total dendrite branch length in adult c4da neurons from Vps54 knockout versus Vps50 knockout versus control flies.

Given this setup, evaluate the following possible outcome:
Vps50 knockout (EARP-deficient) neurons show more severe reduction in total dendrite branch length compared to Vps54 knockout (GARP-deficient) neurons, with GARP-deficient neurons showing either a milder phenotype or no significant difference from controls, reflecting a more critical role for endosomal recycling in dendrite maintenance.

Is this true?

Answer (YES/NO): NO